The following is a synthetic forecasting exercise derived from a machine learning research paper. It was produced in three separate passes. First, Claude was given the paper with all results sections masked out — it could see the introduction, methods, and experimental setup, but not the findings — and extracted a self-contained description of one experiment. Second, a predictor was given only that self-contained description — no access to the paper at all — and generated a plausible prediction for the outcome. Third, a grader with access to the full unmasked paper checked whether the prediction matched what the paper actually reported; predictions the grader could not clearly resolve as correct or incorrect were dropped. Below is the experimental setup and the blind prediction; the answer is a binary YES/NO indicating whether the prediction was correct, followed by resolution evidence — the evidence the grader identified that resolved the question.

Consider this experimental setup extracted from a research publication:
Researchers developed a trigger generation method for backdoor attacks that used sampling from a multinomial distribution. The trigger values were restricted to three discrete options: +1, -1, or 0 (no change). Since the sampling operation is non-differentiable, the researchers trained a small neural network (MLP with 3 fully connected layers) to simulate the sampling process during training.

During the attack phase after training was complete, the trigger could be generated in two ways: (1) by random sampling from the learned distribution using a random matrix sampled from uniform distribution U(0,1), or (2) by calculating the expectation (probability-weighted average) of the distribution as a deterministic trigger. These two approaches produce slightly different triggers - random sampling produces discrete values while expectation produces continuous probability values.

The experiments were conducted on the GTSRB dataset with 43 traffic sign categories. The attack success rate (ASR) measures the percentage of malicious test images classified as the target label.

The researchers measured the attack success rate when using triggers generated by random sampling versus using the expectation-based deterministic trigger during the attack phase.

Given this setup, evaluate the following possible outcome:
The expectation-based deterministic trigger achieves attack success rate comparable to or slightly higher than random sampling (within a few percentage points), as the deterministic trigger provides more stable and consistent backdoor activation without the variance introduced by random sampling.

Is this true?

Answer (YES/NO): YES